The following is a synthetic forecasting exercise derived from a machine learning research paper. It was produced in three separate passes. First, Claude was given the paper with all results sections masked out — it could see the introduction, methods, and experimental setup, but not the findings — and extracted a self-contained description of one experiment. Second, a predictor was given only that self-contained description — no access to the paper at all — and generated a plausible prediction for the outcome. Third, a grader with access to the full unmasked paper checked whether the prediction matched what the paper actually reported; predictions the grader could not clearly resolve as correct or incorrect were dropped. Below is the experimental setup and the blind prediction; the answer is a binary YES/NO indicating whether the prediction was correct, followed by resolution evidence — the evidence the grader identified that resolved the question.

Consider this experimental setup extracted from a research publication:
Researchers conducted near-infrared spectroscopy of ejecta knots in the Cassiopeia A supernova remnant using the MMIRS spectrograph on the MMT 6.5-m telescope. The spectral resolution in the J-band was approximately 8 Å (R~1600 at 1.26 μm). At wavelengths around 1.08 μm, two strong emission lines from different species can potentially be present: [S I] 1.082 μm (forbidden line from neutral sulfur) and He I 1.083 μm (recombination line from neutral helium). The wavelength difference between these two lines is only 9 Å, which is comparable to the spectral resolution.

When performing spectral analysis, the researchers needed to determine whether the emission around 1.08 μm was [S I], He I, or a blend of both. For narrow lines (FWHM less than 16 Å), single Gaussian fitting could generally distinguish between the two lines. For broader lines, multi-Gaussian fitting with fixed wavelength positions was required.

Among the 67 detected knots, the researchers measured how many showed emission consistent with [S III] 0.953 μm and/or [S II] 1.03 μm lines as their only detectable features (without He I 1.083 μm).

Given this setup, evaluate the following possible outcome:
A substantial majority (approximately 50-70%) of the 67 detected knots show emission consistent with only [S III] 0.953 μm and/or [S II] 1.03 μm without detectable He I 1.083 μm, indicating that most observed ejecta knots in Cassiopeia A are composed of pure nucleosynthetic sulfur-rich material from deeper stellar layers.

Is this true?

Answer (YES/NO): NO